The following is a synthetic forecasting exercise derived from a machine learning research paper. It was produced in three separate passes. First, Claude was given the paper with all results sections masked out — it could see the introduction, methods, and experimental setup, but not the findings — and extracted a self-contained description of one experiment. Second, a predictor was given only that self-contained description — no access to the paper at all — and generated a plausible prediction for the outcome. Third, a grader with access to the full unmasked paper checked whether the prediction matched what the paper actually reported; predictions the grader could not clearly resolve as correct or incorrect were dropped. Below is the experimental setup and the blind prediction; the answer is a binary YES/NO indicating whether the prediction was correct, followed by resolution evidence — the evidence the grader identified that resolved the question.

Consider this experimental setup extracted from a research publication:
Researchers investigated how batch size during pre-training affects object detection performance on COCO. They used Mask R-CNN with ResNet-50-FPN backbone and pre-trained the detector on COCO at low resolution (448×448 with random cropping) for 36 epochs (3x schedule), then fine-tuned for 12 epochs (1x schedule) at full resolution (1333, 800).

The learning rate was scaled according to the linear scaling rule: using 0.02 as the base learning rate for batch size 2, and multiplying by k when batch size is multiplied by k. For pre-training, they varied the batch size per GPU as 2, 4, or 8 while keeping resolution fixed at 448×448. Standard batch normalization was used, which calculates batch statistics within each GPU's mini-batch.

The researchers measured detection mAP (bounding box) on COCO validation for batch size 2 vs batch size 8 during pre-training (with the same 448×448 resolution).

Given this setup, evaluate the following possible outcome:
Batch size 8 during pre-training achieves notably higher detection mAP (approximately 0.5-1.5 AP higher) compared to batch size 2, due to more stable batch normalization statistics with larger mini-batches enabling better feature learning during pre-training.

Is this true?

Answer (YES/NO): NO